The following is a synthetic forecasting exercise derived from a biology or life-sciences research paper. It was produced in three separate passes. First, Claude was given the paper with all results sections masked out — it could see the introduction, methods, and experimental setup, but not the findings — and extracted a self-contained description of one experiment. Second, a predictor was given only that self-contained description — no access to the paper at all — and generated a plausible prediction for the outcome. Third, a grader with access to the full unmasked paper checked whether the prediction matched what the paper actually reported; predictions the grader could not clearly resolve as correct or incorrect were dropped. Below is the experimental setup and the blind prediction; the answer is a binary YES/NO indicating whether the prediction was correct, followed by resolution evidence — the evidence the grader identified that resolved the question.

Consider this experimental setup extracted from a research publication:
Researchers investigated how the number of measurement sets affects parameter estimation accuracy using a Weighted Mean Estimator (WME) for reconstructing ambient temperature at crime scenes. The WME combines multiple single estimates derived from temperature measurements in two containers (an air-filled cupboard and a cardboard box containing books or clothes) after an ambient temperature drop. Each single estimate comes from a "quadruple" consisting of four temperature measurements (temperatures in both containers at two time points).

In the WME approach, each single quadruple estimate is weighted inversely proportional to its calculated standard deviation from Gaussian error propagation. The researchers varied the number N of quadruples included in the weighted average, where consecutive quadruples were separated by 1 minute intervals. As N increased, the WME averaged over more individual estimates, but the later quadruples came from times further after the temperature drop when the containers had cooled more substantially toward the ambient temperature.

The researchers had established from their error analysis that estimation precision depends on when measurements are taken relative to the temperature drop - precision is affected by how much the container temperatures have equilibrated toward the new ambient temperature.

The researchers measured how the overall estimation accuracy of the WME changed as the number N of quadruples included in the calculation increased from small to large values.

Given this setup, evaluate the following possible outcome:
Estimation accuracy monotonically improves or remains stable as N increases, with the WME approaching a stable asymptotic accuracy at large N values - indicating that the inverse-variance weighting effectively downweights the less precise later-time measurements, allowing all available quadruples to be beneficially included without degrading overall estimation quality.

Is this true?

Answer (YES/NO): NO